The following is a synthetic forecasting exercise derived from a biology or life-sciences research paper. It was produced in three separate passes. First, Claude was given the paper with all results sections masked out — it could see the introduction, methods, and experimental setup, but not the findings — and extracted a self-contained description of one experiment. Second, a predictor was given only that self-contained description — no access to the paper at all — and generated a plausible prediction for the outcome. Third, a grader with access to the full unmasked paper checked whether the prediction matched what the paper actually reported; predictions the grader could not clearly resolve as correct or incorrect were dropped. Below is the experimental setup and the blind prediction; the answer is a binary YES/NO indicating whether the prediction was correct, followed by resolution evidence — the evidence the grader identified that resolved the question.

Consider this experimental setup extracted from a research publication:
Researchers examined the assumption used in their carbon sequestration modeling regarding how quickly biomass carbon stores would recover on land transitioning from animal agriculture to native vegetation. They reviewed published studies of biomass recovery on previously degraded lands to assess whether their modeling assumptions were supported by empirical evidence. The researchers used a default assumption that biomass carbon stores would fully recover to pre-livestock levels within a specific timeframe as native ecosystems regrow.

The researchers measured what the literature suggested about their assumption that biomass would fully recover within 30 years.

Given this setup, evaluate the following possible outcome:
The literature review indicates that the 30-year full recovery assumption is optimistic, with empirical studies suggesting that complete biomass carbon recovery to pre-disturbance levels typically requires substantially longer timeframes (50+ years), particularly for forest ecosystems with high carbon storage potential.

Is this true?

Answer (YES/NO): NO